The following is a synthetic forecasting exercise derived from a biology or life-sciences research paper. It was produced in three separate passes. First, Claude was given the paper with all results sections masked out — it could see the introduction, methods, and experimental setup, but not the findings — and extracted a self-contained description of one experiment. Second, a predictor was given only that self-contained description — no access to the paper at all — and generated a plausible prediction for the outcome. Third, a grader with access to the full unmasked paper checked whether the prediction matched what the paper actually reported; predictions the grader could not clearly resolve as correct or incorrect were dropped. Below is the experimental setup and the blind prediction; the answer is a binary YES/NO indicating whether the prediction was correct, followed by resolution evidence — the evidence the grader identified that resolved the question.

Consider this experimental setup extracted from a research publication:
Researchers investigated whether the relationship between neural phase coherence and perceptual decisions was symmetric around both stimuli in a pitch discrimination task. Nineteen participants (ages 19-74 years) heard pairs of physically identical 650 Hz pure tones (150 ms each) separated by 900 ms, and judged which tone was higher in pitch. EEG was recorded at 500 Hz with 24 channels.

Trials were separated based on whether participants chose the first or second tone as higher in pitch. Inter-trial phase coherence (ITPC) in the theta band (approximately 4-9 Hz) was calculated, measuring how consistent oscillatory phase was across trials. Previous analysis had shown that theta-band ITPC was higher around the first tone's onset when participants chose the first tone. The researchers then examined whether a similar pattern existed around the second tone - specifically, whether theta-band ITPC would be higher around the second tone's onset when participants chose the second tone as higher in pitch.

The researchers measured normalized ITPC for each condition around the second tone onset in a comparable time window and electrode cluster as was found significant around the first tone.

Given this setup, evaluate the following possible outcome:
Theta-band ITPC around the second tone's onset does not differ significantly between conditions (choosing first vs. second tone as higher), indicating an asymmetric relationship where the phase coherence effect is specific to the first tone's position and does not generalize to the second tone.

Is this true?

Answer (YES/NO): YES